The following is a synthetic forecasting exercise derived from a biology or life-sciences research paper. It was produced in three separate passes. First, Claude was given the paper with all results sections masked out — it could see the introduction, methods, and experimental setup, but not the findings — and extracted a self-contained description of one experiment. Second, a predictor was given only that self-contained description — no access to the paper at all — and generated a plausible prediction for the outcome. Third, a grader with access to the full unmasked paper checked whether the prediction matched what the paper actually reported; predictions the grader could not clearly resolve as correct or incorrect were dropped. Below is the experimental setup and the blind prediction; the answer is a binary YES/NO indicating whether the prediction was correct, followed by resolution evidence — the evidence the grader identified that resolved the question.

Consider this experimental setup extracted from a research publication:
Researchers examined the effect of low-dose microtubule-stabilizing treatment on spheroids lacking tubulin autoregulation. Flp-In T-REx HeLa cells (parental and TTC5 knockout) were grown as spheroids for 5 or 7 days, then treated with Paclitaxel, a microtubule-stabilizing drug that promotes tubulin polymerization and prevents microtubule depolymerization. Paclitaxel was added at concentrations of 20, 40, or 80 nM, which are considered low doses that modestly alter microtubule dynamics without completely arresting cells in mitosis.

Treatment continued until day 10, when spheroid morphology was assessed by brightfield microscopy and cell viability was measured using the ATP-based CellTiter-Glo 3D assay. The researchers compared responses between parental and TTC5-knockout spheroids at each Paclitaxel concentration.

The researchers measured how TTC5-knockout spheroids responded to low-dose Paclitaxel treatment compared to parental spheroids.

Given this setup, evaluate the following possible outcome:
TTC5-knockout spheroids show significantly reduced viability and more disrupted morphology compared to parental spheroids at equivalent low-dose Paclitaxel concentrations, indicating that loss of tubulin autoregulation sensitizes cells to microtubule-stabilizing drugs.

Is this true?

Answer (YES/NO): YES